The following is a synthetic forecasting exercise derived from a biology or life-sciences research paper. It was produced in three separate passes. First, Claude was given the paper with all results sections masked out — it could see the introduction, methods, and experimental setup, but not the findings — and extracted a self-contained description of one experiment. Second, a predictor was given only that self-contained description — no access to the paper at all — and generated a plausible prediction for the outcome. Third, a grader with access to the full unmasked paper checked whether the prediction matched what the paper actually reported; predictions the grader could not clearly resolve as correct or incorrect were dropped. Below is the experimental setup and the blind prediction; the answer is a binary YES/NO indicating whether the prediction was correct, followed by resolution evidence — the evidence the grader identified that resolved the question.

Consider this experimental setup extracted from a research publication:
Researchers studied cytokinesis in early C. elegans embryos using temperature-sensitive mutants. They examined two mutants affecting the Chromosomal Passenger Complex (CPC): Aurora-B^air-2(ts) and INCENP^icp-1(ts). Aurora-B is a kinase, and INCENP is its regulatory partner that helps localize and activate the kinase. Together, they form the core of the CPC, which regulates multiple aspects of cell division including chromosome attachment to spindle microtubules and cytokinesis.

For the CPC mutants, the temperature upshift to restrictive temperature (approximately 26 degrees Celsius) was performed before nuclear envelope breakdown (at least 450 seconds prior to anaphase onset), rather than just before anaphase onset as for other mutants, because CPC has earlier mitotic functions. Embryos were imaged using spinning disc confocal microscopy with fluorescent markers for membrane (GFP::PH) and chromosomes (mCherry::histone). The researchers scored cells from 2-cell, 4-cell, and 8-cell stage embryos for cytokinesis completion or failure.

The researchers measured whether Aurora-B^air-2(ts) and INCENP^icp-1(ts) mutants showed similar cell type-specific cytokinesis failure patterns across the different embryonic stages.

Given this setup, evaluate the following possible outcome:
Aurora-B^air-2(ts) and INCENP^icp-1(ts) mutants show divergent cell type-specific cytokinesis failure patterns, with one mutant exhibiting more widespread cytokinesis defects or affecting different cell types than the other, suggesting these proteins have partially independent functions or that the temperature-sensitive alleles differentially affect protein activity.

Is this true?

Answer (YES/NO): YES